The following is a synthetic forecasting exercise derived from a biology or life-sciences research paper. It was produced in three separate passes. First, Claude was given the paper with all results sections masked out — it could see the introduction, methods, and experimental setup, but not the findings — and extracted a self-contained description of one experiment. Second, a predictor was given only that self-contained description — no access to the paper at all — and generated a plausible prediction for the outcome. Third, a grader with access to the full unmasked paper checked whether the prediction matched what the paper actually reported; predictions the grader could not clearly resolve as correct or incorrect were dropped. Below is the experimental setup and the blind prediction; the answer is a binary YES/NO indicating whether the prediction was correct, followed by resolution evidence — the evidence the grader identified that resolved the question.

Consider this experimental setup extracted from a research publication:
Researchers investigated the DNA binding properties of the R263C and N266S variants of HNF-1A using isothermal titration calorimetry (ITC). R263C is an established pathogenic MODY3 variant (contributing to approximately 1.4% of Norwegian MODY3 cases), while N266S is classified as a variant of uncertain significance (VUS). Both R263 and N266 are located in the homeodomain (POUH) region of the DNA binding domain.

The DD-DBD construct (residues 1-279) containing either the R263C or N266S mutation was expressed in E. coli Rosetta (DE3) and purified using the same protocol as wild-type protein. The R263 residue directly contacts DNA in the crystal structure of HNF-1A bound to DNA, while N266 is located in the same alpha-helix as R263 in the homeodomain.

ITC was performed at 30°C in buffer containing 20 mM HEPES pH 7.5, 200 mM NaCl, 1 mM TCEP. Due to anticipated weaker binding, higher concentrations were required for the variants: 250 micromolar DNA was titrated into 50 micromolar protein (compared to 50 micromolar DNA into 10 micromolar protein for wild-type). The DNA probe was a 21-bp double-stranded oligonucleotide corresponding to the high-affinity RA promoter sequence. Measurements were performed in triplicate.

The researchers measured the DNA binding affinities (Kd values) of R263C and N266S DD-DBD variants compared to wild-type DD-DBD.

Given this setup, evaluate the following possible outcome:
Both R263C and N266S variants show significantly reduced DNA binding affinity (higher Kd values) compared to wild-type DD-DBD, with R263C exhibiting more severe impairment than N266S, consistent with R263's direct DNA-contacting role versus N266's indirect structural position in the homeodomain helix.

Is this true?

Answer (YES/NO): YES